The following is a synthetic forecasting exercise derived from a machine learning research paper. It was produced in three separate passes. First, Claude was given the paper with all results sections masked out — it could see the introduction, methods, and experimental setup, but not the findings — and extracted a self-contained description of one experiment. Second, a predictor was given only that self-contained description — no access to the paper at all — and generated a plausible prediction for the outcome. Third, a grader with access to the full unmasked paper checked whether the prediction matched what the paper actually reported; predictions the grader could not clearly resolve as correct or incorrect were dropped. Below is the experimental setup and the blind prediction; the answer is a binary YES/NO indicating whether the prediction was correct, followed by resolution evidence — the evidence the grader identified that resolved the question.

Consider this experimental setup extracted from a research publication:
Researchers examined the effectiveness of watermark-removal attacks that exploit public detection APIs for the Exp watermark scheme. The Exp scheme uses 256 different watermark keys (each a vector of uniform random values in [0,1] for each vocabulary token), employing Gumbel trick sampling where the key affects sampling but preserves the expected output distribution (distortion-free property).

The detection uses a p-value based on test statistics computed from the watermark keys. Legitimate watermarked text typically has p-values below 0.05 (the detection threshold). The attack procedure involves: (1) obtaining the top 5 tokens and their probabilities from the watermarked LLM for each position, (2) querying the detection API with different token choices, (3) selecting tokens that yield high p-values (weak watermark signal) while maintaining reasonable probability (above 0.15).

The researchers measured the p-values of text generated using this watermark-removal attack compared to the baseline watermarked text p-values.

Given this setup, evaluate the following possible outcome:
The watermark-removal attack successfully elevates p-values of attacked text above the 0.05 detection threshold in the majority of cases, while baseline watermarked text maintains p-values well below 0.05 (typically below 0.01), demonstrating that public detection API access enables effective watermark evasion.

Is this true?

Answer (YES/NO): YES